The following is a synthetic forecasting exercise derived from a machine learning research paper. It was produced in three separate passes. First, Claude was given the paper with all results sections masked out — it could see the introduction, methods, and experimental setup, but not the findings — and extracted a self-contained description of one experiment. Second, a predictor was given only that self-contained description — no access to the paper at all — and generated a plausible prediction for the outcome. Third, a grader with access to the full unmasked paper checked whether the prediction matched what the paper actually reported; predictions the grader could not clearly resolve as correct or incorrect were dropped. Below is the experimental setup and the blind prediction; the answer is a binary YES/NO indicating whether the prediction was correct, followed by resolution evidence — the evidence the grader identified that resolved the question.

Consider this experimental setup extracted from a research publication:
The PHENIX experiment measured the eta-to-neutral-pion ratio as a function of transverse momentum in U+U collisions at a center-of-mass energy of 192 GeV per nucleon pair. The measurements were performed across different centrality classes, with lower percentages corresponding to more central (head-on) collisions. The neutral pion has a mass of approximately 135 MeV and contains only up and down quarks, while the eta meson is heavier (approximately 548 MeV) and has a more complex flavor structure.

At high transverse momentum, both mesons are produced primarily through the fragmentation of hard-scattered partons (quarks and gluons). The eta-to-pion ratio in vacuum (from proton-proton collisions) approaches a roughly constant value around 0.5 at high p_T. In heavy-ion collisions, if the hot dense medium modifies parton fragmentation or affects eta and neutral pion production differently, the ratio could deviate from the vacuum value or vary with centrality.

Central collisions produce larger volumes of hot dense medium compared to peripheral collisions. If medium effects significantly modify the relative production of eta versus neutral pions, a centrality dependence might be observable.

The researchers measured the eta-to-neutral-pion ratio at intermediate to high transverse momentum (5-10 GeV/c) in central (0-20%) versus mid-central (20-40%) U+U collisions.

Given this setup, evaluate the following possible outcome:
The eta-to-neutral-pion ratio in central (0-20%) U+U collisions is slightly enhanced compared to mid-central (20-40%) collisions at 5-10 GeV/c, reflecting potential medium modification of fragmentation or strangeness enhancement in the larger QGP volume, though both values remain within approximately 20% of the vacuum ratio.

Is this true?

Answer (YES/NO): NO